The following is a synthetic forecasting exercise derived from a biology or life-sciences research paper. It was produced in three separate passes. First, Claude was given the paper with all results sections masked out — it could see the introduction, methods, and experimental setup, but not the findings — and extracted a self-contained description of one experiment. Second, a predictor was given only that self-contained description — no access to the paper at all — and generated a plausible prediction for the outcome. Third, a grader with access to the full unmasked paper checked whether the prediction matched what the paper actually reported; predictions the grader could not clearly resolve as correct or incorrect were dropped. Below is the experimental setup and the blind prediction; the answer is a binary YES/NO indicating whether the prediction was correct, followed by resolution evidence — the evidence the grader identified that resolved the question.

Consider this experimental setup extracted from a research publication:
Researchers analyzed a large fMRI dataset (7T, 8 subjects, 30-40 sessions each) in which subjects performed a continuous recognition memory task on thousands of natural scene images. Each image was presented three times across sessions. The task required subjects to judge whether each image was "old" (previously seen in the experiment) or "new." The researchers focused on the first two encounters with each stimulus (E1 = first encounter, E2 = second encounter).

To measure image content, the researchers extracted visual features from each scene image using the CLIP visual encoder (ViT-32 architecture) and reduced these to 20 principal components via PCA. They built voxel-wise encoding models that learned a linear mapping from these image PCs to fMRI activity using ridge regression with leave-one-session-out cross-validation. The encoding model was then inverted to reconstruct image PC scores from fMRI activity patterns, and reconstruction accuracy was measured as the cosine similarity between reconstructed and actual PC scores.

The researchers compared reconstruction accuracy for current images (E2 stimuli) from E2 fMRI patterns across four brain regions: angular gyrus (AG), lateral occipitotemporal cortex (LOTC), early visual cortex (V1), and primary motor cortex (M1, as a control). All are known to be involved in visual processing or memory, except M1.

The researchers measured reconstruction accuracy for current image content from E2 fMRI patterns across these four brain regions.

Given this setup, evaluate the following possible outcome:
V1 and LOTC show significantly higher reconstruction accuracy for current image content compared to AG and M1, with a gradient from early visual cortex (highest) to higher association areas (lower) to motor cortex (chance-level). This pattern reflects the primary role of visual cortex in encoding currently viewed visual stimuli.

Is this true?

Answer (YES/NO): NO